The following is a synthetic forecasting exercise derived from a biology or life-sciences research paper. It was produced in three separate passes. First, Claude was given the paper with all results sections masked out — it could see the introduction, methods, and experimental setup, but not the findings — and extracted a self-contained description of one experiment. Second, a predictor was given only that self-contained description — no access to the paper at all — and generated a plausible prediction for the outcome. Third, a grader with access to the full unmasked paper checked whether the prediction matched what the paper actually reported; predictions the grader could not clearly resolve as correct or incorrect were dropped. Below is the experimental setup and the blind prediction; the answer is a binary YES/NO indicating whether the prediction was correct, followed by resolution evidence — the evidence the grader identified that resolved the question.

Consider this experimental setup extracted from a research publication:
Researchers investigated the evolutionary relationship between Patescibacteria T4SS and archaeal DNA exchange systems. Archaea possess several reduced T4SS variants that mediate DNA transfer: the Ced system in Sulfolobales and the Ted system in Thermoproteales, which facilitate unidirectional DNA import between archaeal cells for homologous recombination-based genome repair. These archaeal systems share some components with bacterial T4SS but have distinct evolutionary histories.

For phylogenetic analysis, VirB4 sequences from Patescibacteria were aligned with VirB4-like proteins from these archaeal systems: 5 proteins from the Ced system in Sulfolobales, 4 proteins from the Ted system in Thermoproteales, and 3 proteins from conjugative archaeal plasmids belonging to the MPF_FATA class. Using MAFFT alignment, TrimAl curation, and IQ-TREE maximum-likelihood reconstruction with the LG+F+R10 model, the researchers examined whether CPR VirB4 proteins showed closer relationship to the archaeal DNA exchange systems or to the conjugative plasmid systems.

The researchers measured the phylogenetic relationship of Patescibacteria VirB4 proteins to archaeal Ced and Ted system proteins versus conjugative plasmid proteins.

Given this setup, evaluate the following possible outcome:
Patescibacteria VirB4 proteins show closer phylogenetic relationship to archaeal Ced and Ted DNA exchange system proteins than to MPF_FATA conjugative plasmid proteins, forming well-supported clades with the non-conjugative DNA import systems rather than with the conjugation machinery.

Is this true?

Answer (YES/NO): NO